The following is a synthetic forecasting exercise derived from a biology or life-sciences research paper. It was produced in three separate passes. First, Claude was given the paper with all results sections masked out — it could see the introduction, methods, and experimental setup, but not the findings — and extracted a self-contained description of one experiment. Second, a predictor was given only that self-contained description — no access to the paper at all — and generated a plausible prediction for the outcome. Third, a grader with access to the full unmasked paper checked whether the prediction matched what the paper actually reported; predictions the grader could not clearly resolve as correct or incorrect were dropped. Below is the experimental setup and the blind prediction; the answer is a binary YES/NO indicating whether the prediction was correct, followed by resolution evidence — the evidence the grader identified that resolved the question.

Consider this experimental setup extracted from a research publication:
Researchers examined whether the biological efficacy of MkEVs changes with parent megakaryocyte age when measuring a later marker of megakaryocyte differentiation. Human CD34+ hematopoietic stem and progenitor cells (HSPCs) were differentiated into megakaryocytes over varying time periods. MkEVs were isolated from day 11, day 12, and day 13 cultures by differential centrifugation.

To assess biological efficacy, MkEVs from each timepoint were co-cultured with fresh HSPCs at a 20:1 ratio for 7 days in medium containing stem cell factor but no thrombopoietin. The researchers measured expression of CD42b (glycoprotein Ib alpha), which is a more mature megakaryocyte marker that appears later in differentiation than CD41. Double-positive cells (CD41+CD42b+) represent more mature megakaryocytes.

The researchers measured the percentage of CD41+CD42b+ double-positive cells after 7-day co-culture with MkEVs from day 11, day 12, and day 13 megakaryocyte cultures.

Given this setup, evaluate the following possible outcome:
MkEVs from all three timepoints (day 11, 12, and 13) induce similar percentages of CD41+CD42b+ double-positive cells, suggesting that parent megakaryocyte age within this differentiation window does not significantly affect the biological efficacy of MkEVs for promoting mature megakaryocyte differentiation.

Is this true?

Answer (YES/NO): YES